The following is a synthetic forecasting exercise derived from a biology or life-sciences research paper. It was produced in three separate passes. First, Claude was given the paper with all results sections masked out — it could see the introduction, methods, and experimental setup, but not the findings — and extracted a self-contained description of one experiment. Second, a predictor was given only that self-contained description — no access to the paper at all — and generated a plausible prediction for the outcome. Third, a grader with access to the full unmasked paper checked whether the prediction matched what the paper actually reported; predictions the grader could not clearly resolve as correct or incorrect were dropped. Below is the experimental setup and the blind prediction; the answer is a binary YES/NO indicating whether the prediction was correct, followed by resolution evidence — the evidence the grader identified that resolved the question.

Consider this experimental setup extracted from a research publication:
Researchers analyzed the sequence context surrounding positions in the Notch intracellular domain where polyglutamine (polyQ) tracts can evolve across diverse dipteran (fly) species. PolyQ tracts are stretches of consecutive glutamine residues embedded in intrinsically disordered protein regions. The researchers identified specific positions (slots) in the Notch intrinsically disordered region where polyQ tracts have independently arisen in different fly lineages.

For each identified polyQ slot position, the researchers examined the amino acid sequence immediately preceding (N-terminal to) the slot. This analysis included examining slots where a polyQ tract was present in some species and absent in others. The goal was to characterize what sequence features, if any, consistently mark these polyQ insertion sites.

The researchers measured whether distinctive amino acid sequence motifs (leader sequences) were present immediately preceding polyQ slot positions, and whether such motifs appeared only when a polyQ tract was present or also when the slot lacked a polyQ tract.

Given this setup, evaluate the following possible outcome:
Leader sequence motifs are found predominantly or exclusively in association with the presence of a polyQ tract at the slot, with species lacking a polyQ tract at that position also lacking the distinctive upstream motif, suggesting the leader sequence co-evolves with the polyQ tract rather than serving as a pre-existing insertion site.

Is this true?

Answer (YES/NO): NO